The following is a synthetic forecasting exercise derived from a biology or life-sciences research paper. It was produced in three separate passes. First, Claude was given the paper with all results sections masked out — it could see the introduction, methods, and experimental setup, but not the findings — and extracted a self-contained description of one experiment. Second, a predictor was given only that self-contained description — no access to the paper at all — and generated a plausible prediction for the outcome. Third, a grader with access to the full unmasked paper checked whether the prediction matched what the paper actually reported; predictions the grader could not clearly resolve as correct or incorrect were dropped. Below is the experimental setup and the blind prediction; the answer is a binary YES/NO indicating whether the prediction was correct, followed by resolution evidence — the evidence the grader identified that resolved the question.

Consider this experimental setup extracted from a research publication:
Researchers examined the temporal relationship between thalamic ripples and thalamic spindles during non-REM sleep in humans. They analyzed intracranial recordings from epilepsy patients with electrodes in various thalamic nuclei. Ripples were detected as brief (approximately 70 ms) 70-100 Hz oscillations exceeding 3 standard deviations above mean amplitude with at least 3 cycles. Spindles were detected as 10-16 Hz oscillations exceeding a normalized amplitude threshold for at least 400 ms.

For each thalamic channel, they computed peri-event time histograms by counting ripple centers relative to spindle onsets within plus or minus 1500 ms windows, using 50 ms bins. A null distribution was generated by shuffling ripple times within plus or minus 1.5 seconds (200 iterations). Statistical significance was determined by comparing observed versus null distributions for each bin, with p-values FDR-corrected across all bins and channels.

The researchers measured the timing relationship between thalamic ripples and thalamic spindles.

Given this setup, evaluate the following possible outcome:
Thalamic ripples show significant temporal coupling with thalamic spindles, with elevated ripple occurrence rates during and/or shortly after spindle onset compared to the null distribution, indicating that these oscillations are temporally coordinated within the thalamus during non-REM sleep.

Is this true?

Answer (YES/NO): NO